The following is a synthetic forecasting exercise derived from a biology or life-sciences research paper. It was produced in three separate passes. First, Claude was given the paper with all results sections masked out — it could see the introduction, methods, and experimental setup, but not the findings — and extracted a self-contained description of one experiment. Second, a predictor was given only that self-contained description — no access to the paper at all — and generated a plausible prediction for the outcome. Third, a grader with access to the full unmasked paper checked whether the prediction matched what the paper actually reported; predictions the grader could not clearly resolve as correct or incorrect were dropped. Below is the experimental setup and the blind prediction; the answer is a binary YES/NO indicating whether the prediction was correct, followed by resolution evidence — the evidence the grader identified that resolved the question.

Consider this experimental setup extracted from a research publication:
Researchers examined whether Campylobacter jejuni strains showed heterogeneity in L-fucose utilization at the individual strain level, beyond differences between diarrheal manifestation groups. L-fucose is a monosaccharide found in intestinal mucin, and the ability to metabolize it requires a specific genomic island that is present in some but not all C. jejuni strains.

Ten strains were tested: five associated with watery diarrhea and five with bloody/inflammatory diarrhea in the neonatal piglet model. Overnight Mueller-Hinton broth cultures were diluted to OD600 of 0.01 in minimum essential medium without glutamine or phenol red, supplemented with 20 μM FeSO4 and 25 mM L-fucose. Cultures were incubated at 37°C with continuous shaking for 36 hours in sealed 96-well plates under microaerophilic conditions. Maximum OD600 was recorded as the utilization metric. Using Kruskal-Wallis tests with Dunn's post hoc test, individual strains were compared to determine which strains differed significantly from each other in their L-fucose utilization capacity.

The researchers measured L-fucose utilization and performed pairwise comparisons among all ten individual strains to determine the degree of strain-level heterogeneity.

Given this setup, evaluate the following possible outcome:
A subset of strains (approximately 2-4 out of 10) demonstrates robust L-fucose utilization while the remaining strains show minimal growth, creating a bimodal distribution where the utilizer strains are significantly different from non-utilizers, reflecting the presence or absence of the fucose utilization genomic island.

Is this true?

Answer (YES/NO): NO